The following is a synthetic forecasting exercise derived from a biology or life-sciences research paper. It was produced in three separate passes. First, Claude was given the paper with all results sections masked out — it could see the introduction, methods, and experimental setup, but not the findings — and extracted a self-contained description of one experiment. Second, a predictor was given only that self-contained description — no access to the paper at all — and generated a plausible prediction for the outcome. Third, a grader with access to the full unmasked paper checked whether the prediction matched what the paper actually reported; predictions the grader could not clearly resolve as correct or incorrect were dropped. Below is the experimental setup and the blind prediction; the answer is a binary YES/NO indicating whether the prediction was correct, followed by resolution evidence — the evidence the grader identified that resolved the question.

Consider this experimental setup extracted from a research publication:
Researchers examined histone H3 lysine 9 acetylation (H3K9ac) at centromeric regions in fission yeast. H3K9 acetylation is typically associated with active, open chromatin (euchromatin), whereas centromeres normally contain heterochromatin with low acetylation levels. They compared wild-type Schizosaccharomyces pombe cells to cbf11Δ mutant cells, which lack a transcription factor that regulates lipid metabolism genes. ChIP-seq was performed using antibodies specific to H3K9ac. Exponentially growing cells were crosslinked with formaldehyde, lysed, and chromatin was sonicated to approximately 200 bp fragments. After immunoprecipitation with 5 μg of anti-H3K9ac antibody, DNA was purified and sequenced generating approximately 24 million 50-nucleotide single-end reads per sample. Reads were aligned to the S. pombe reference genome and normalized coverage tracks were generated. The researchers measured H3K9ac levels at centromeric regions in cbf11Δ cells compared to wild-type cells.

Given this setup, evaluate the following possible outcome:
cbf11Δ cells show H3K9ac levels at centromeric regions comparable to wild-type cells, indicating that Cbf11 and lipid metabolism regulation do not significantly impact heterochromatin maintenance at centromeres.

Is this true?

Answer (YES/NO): NO